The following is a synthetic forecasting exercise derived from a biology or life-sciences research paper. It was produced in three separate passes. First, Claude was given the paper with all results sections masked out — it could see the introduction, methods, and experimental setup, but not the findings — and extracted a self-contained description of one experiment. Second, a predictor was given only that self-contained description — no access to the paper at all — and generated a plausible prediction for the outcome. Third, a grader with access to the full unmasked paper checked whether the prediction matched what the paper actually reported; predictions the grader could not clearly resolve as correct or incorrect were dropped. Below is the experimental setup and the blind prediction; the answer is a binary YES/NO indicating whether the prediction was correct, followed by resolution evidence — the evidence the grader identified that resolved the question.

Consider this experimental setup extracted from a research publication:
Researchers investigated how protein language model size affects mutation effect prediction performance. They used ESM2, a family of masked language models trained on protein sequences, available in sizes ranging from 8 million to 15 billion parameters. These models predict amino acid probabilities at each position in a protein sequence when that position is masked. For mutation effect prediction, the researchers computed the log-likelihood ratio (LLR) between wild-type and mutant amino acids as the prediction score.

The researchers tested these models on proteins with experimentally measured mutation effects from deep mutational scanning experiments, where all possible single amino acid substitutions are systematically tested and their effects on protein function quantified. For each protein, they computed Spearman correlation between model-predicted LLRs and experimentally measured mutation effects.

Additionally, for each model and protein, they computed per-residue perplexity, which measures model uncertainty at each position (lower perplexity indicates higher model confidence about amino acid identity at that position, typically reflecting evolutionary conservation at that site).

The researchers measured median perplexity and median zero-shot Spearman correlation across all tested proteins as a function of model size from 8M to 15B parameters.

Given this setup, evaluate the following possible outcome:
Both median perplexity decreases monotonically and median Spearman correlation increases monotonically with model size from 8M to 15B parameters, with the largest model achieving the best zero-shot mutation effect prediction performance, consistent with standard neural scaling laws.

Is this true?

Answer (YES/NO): NO